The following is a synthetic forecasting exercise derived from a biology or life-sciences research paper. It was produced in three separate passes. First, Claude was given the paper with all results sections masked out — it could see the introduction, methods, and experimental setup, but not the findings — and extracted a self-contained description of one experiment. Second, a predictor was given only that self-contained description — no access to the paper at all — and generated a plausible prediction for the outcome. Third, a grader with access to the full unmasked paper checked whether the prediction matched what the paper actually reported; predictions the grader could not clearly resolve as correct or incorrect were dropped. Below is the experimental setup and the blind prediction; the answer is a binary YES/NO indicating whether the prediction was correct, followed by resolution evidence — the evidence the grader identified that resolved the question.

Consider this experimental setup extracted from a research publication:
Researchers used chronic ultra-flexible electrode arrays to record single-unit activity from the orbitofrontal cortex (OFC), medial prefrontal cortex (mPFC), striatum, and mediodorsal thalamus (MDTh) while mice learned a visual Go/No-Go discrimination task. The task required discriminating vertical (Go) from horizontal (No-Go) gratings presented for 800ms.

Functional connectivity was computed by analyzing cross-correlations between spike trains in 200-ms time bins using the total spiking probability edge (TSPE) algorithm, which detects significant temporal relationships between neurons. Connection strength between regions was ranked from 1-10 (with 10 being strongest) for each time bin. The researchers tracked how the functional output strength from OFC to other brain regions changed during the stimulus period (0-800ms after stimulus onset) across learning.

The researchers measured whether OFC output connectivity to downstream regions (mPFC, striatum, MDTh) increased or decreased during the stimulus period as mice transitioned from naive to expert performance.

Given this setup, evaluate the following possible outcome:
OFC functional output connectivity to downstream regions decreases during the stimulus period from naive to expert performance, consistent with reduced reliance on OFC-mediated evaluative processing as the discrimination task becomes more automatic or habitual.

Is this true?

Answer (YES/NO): NO